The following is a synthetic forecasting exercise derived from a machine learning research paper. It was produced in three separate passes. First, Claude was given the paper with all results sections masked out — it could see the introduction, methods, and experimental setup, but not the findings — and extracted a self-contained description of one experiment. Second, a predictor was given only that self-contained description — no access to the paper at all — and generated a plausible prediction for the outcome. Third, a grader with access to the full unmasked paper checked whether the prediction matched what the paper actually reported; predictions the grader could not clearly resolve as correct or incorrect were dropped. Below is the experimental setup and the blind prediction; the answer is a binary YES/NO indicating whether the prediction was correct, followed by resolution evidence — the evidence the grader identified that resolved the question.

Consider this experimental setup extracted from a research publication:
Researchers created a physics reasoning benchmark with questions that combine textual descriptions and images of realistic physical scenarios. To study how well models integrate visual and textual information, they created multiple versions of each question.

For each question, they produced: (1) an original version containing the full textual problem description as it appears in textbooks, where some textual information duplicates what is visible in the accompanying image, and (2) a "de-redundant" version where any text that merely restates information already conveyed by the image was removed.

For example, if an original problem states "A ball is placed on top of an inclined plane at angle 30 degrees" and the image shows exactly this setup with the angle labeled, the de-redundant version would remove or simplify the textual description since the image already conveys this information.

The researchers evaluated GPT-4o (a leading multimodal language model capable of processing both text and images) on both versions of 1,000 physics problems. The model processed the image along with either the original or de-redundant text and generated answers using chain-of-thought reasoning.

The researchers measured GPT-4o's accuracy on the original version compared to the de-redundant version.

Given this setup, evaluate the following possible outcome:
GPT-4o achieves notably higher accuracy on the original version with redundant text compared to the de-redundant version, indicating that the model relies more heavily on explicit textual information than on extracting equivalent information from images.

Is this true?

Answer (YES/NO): YES